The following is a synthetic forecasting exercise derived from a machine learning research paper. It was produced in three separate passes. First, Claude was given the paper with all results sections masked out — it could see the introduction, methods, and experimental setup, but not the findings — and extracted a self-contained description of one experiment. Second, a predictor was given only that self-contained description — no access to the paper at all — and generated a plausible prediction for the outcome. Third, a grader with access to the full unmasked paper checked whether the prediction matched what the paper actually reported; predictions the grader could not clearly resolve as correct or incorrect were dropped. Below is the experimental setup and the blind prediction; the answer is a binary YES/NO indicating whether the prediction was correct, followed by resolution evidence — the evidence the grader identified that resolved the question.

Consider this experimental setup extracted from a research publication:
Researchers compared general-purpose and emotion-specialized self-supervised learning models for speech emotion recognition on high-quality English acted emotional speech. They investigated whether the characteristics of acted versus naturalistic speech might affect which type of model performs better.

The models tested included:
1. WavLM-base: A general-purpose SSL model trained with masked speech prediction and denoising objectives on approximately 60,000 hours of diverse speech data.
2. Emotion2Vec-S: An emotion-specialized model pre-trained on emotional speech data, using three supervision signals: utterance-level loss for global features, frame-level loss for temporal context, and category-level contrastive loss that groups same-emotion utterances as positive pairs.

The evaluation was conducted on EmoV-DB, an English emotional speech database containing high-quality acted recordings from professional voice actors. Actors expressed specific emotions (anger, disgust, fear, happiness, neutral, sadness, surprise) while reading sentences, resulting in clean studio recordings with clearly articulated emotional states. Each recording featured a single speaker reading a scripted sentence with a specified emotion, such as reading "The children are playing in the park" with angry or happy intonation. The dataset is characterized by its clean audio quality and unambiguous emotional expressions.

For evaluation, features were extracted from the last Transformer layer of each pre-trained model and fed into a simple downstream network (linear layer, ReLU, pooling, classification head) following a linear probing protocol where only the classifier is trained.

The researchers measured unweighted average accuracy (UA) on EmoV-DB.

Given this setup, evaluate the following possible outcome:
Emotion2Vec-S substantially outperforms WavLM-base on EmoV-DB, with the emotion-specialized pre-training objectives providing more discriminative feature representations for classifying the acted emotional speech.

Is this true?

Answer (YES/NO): NO